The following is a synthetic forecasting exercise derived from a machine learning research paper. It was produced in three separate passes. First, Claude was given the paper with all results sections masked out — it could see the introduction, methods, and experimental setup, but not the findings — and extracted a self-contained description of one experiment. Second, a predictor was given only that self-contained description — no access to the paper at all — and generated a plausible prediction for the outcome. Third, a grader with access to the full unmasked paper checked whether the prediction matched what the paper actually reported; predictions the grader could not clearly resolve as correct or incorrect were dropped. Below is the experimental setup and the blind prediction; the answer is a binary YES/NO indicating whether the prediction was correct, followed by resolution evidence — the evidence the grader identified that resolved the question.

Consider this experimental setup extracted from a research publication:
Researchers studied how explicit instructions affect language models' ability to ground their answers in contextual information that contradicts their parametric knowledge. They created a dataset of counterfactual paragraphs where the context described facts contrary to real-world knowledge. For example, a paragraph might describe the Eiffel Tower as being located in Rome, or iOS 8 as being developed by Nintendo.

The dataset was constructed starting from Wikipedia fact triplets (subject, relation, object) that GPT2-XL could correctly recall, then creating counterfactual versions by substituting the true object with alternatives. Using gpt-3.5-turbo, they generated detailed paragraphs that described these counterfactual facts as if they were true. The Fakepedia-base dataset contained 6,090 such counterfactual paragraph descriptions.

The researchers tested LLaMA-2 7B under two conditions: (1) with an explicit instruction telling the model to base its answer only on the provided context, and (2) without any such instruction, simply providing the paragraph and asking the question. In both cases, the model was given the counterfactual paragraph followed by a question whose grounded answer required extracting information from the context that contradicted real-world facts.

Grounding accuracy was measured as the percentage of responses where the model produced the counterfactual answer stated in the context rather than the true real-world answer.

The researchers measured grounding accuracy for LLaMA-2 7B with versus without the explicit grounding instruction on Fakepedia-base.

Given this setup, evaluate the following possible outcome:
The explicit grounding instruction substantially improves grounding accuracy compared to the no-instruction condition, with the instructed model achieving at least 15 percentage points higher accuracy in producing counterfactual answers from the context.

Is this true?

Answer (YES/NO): YES